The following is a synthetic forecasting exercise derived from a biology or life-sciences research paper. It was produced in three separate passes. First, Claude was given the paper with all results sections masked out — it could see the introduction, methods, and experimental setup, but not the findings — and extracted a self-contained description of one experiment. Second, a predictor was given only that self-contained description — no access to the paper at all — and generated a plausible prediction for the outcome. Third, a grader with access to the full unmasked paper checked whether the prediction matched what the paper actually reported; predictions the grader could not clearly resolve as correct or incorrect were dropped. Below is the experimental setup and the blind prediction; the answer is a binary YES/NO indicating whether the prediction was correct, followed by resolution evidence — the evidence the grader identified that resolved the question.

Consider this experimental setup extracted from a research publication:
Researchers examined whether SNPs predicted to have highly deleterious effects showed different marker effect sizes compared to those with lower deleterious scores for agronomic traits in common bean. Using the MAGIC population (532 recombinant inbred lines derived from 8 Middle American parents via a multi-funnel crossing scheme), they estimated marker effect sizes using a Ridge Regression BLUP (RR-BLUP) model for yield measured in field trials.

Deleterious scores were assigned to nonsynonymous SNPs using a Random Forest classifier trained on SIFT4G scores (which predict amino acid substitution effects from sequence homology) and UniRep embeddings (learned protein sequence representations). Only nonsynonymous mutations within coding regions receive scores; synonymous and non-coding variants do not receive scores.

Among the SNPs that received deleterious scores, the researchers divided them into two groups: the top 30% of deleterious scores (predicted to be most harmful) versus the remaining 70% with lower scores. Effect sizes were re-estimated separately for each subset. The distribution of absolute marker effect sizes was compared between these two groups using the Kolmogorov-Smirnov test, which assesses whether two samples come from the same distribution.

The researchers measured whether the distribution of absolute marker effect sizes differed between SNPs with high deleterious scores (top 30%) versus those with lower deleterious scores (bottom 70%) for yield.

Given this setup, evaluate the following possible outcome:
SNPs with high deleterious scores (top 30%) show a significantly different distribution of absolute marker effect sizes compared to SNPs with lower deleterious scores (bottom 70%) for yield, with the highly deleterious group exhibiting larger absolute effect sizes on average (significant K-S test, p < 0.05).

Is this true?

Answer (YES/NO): NO